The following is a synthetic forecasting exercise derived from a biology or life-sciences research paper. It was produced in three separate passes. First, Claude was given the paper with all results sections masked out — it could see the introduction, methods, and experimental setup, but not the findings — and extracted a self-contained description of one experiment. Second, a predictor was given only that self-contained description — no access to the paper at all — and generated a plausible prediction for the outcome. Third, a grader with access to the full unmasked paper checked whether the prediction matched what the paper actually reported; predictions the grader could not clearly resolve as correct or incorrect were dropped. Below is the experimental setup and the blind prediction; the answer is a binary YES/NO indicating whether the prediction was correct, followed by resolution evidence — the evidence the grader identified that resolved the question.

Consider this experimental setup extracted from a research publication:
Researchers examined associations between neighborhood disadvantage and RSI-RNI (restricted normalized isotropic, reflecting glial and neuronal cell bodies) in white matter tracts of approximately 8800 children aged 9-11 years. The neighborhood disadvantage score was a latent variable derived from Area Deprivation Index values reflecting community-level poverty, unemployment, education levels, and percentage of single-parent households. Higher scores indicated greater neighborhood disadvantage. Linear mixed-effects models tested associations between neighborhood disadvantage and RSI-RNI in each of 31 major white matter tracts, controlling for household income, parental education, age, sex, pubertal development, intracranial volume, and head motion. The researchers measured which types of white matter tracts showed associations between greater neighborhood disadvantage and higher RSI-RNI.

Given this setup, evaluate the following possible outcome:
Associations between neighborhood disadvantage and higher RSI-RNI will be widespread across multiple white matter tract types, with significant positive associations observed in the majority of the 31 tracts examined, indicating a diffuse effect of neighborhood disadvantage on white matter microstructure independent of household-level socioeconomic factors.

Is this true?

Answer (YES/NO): NO